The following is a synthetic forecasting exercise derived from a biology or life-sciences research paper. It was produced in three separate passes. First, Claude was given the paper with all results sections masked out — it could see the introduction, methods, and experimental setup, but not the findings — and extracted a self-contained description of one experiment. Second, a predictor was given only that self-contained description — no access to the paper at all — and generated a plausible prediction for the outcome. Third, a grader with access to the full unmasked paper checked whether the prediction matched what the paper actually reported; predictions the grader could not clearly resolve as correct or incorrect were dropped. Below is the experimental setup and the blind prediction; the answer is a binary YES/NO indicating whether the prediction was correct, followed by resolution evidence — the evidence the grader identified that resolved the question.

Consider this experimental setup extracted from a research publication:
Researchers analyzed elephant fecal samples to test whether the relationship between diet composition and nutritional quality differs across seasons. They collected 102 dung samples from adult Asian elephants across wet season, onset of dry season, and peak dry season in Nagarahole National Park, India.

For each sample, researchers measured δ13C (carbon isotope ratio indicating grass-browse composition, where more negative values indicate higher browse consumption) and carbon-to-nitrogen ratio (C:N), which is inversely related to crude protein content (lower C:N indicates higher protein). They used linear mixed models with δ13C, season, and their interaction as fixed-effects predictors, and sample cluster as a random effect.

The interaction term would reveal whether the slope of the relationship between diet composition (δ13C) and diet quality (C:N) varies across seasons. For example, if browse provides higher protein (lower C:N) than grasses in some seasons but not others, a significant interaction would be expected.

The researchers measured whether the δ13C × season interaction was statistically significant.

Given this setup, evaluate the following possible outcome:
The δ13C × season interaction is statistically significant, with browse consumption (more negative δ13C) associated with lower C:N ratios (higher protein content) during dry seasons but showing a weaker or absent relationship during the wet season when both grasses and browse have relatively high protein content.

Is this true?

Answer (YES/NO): NO